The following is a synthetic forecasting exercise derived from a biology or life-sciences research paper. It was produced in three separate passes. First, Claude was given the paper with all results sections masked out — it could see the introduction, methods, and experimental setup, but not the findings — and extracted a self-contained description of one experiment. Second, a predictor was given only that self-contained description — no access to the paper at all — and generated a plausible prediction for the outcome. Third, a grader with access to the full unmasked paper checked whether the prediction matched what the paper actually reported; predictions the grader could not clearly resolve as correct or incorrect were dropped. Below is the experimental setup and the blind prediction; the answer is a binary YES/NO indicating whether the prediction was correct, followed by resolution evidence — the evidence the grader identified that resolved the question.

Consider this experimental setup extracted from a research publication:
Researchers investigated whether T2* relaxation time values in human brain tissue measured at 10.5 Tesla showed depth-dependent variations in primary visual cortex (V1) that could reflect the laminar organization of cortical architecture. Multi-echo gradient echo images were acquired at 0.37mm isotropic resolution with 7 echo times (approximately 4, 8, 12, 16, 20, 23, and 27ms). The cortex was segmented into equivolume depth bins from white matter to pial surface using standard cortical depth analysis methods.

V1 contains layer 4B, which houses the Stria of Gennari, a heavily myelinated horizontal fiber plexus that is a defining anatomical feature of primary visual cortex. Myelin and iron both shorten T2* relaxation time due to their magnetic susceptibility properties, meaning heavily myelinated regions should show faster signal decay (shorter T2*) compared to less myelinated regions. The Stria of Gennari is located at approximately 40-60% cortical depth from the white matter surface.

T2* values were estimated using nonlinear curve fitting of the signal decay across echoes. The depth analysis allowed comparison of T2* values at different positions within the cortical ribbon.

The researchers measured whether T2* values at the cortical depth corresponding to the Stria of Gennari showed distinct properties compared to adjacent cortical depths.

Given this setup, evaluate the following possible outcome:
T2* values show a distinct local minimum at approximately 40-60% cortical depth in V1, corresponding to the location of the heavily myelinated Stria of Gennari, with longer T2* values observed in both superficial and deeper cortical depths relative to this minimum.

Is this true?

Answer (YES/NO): YES